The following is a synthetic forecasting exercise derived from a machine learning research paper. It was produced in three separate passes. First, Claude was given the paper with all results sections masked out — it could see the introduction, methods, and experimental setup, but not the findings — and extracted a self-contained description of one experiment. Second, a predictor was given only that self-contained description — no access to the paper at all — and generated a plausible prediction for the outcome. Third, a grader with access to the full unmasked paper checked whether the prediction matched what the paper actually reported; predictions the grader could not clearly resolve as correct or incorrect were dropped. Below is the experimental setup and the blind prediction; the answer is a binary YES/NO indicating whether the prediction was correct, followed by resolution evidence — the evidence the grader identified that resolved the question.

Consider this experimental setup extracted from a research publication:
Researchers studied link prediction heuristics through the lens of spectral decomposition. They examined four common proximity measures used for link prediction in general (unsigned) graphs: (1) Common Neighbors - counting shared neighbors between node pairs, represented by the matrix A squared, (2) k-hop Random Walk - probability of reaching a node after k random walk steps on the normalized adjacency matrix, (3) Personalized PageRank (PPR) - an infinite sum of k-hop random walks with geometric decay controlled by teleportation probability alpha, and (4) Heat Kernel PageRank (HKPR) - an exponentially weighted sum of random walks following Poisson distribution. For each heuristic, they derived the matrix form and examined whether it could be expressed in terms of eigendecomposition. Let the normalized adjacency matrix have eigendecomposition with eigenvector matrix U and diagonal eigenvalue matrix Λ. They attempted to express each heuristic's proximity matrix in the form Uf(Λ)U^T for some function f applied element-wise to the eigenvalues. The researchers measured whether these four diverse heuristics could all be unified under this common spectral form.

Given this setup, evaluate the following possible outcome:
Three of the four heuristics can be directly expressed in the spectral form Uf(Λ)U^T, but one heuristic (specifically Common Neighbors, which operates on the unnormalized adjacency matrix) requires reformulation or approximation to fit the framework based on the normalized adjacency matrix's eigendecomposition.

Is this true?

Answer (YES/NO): NO